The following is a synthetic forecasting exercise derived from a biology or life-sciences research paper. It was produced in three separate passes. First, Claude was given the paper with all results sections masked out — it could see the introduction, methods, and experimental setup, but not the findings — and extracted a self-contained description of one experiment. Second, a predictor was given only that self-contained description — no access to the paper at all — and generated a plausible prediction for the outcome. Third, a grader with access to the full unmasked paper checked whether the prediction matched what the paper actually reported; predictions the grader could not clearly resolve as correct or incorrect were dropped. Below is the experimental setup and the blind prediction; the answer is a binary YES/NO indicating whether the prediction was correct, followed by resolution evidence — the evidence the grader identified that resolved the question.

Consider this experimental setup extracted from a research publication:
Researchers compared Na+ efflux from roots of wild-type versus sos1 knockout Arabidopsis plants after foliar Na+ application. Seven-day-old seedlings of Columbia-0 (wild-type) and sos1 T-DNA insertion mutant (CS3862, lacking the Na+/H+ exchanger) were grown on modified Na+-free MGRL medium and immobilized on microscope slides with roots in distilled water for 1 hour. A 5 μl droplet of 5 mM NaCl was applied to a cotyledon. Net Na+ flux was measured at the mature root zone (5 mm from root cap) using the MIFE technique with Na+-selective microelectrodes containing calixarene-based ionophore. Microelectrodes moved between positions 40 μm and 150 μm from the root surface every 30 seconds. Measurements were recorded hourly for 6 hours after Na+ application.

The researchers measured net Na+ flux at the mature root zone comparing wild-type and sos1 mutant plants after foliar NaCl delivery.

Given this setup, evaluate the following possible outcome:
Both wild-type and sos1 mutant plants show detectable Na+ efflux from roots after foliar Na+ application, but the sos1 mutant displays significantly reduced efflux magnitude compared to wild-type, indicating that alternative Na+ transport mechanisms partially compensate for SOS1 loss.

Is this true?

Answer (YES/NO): NO